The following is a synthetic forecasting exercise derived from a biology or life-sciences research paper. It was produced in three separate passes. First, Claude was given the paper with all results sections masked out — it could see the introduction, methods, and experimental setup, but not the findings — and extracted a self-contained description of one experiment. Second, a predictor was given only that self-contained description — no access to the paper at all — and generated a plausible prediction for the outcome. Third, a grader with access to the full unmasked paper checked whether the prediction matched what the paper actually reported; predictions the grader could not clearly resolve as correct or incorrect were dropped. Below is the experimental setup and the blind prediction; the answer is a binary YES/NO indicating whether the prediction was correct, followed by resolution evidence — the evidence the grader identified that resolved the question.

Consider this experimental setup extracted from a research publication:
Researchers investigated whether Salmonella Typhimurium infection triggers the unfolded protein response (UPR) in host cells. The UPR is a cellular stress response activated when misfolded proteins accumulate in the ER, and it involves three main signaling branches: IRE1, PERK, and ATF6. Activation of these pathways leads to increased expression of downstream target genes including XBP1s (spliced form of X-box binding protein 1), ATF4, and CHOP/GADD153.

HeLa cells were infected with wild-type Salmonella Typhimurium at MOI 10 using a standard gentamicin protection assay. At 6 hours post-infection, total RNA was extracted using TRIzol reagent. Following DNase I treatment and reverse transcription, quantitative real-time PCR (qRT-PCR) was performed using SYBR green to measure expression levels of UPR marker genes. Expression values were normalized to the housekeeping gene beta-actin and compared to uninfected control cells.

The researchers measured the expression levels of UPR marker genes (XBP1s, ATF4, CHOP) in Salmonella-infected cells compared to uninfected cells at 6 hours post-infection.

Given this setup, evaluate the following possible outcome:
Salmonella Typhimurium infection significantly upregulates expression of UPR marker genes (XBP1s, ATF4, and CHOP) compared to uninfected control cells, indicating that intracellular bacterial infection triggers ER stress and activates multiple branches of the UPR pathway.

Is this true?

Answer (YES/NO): NO